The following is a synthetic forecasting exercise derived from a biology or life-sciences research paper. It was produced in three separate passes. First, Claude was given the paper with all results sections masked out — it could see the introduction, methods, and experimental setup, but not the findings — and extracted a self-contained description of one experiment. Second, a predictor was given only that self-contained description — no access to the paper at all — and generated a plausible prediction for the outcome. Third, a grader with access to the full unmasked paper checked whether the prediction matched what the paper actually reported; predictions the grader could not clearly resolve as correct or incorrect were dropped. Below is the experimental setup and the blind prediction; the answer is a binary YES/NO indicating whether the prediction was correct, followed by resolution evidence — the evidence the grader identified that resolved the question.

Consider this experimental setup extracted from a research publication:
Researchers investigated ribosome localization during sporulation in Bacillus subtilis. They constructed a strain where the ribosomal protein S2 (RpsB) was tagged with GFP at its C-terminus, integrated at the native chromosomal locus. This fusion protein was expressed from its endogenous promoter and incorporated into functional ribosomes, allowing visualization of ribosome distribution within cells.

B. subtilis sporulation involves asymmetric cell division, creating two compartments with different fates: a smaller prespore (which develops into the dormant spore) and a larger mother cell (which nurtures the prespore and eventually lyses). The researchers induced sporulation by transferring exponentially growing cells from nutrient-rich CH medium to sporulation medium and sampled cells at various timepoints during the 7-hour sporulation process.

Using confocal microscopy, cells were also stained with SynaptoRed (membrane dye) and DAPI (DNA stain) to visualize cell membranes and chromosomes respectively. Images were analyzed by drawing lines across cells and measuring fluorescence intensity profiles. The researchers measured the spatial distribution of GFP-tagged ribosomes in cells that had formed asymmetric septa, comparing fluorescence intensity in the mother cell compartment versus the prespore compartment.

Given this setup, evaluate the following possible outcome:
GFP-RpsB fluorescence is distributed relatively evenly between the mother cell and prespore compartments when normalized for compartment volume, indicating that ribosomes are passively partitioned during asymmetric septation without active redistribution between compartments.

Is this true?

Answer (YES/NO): NO